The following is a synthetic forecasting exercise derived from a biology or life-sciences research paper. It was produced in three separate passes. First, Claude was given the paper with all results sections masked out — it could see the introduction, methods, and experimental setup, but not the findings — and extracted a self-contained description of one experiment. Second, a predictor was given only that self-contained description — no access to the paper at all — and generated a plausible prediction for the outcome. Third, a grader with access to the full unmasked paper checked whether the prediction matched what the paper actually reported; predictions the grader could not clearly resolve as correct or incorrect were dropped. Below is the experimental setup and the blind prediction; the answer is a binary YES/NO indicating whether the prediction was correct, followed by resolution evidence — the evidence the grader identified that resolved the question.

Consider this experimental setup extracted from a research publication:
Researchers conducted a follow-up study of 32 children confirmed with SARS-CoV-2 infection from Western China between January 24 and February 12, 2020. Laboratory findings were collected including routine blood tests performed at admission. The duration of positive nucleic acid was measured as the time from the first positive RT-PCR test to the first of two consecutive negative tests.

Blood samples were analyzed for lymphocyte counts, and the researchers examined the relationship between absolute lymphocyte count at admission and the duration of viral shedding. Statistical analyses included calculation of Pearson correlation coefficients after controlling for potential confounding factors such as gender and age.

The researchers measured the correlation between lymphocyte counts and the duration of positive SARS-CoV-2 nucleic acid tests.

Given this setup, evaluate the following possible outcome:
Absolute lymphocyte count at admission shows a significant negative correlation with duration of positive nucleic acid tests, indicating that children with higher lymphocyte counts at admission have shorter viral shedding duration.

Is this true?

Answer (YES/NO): YES